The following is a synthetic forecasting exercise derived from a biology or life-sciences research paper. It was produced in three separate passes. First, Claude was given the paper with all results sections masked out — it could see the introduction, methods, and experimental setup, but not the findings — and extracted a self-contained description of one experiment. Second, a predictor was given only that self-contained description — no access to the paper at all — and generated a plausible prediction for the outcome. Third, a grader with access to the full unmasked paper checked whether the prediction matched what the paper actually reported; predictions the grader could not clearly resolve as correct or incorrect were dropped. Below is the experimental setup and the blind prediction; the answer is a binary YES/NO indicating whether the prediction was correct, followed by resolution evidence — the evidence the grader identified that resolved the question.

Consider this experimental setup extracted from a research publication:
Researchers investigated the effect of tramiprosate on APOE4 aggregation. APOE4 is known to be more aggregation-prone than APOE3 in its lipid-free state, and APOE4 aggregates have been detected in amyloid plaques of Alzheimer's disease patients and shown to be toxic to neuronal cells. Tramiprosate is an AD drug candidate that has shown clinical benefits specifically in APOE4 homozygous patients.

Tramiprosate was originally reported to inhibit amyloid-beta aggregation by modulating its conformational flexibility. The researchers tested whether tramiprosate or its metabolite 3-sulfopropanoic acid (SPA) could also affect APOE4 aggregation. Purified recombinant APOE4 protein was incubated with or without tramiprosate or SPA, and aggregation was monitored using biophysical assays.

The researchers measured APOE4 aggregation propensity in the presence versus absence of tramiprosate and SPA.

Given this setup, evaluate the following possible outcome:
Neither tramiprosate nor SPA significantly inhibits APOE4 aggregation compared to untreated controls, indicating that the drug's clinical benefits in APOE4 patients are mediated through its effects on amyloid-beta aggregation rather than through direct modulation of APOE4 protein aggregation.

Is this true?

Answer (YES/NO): NO